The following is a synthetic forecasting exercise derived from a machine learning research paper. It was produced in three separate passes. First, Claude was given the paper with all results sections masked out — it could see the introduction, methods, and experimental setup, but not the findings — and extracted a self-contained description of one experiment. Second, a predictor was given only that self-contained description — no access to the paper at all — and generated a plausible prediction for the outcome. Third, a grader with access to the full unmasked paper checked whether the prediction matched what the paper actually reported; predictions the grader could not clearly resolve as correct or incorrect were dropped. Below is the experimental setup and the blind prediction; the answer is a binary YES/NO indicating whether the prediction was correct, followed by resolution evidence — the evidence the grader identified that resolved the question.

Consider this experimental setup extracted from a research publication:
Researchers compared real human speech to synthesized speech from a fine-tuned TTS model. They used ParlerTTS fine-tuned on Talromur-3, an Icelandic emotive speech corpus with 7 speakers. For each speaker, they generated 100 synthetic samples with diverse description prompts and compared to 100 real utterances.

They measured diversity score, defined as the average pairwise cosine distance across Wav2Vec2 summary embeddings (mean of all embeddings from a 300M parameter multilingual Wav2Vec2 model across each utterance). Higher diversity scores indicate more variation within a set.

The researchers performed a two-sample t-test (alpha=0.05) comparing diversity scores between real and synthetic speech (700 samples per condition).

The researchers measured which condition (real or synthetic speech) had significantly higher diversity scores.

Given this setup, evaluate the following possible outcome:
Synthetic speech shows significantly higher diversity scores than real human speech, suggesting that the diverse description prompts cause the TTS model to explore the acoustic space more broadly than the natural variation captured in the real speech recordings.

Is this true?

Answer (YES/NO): YES